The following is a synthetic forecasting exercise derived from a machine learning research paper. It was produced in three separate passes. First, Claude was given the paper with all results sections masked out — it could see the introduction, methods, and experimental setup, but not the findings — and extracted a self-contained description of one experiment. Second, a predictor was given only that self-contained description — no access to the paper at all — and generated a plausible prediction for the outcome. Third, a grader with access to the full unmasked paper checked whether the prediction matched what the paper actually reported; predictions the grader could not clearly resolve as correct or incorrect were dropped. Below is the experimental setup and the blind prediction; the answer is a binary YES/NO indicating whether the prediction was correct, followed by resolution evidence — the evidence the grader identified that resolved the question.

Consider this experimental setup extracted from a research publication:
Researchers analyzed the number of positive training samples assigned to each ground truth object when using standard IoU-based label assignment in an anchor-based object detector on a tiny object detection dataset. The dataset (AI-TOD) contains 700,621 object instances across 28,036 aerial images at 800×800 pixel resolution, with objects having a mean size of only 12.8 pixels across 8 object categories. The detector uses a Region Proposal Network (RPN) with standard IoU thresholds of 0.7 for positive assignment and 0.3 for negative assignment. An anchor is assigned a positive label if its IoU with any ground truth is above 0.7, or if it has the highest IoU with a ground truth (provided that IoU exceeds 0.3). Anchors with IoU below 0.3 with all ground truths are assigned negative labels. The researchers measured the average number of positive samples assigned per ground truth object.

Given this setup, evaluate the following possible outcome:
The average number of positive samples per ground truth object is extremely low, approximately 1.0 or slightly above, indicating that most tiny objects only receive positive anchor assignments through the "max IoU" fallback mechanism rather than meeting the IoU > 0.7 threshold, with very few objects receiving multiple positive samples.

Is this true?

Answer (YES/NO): NO